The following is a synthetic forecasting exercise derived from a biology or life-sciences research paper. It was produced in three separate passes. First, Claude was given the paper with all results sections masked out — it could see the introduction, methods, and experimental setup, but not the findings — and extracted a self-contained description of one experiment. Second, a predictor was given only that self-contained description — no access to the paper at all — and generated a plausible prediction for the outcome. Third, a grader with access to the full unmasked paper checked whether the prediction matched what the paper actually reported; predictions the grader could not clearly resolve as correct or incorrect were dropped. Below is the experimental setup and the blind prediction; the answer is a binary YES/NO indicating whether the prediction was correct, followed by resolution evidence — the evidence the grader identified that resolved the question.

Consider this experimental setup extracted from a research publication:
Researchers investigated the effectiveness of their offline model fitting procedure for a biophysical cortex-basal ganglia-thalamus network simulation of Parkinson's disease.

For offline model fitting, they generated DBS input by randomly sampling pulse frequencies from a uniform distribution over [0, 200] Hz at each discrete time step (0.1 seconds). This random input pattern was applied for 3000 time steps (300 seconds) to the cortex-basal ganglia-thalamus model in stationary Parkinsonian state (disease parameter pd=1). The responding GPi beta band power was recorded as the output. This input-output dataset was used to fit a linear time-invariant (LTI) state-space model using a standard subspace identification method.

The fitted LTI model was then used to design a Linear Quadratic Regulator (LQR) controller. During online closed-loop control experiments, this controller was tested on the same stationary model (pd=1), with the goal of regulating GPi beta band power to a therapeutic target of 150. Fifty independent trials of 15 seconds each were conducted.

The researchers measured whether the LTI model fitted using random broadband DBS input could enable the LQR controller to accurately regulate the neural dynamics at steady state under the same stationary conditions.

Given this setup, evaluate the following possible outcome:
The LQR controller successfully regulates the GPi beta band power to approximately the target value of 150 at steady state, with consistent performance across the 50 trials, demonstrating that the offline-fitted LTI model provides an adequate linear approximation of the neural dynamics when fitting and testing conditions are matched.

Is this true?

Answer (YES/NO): NO